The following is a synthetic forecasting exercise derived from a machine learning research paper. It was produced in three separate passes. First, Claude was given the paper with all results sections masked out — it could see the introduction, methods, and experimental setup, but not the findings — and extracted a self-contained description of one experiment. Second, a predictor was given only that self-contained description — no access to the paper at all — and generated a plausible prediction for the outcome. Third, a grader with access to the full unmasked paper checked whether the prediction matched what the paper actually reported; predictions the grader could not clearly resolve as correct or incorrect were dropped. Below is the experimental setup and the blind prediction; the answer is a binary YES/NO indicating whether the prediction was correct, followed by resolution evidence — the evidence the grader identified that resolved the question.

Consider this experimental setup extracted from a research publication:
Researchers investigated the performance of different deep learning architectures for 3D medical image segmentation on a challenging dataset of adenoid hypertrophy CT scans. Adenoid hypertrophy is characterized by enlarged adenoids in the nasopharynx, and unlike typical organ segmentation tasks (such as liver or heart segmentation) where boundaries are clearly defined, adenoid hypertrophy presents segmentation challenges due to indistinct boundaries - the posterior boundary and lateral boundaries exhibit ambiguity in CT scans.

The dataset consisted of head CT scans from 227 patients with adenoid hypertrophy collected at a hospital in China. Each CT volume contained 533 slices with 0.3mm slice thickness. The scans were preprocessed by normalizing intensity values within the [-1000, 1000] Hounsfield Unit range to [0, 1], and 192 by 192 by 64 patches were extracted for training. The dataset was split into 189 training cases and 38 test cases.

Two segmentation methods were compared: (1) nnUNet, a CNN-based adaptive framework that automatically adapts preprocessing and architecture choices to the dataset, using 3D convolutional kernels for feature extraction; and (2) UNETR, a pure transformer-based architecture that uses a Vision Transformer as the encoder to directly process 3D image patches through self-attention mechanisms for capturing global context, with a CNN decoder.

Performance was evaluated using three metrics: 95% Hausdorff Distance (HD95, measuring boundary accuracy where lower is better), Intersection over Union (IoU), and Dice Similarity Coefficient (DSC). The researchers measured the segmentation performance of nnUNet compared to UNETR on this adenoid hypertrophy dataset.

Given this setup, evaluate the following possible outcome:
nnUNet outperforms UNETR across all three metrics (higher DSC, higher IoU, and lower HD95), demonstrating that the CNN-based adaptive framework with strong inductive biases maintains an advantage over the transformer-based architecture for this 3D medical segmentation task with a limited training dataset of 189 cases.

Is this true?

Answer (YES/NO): YES